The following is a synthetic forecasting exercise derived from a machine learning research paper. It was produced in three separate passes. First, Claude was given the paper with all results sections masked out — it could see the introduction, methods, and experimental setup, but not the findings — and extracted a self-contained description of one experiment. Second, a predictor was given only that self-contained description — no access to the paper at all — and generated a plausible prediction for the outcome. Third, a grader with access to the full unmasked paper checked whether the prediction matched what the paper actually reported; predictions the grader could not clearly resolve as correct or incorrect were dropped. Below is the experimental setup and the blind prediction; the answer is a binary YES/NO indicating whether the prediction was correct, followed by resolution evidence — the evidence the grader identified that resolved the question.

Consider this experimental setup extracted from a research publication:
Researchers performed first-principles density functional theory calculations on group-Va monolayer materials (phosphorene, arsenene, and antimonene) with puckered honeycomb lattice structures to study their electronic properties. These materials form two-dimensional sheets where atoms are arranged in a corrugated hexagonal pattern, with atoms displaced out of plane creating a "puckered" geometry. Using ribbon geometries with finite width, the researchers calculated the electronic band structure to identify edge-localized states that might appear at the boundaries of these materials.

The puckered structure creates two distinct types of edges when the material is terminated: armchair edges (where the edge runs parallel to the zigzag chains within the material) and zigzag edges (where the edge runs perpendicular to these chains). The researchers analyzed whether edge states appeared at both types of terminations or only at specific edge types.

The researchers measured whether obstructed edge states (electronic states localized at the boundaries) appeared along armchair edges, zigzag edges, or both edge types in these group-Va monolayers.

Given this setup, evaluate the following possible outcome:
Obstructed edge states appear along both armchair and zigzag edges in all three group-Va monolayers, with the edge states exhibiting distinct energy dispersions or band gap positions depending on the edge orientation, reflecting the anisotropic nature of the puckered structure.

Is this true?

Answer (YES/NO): YES